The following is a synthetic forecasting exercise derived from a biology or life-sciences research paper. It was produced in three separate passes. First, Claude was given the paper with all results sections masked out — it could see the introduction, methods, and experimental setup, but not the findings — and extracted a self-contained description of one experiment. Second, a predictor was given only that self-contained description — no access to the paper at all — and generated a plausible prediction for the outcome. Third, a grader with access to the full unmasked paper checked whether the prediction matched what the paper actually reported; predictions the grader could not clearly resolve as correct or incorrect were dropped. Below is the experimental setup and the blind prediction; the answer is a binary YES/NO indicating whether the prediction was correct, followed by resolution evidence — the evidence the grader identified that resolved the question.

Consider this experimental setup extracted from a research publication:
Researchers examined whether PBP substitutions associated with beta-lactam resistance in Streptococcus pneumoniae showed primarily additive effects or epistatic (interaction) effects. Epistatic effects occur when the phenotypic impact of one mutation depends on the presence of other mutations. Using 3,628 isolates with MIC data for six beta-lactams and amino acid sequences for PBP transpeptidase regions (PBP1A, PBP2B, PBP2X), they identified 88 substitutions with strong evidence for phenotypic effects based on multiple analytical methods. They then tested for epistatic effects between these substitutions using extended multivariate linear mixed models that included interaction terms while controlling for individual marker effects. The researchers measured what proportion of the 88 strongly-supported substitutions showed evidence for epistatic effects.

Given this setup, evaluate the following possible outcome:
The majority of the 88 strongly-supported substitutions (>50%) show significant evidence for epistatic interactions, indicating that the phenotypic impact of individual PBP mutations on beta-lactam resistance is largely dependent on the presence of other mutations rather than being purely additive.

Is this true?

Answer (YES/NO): YES